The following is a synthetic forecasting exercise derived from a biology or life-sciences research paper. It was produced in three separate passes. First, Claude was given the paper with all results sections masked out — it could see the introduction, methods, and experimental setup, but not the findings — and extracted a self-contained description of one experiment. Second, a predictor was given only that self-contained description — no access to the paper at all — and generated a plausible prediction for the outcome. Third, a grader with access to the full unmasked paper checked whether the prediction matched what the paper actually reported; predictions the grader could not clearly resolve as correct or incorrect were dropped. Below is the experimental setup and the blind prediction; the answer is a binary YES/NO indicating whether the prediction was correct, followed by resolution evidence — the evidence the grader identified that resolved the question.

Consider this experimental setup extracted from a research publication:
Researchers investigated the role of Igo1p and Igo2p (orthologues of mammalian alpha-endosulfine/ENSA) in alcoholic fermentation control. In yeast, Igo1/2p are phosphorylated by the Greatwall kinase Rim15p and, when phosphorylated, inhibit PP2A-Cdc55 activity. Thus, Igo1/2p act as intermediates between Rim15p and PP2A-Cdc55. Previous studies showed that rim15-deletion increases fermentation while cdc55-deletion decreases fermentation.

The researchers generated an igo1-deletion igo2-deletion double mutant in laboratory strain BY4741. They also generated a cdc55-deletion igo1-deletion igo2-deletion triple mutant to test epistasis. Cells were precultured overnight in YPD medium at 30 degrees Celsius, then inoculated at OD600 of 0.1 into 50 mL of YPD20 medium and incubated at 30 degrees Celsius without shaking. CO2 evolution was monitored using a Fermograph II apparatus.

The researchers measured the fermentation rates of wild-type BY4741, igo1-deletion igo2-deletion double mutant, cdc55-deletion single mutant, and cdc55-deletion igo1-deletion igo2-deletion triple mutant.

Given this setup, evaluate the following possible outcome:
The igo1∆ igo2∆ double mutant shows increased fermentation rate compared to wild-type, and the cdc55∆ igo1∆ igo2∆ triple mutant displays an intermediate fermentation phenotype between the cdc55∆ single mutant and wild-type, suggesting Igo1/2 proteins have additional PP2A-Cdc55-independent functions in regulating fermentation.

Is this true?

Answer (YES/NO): NO